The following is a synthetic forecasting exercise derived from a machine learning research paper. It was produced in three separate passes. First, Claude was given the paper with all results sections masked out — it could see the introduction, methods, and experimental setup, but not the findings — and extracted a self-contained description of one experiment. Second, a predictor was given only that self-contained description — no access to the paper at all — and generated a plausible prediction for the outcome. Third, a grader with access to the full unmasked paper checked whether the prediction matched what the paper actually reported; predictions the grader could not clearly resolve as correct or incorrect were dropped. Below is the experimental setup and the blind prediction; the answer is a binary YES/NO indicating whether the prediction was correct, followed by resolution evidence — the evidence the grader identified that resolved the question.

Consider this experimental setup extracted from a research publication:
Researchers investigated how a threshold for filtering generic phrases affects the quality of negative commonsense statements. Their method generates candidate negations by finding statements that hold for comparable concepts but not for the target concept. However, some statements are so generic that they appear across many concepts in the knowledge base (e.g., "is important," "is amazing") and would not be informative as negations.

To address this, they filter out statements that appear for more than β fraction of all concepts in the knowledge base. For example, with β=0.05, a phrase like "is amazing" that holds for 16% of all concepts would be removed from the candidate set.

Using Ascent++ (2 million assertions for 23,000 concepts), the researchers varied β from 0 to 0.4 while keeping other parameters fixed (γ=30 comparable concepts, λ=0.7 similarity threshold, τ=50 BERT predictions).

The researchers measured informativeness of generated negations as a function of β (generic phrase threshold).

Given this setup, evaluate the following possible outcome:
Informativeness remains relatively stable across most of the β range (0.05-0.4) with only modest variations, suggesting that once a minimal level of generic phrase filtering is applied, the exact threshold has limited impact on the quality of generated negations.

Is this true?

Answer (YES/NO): NO